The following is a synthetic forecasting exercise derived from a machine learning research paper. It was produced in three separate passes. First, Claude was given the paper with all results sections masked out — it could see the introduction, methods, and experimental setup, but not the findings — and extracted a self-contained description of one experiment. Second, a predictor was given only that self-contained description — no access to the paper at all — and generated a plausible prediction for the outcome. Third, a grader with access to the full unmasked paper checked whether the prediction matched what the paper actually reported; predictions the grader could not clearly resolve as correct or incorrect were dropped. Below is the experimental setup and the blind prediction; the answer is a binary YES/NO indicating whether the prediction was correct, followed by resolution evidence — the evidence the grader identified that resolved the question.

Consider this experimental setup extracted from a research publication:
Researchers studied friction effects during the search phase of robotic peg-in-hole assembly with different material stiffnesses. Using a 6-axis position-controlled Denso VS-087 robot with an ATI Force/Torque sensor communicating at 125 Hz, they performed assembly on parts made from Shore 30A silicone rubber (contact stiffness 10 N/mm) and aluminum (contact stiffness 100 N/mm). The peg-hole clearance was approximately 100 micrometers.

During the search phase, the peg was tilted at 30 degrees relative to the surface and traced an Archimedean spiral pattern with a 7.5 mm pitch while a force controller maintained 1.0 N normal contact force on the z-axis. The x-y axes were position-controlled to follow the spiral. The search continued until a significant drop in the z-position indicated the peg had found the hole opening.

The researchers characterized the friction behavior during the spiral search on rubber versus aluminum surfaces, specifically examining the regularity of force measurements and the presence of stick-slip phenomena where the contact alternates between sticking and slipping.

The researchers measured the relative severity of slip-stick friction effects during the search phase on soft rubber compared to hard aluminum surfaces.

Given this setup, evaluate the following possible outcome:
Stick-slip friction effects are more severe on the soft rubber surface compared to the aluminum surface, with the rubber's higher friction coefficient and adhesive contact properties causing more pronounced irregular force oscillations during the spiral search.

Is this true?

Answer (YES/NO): YES